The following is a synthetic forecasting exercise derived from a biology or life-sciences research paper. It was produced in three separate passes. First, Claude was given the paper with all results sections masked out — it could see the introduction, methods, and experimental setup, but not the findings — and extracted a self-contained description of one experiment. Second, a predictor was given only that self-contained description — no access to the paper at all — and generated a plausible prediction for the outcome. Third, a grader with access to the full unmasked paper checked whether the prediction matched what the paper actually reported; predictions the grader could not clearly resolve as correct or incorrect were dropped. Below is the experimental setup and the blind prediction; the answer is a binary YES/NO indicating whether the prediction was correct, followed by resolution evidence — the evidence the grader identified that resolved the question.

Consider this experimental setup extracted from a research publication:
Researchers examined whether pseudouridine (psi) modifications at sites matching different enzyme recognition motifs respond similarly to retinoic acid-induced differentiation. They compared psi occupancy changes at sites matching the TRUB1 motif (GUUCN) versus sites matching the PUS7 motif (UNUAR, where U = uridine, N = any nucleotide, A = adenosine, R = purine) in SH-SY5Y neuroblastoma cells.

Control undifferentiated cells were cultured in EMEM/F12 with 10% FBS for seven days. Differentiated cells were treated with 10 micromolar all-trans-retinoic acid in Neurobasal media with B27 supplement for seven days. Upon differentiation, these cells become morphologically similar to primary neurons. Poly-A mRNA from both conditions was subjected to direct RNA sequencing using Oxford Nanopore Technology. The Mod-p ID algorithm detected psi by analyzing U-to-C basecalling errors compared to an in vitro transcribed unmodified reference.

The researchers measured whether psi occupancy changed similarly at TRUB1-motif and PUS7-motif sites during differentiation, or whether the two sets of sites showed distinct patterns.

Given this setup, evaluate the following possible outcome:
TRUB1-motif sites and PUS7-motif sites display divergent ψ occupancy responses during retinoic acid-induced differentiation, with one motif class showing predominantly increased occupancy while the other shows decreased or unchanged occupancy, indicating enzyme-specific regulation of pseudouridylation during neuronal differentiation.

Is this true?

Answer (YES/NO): NO